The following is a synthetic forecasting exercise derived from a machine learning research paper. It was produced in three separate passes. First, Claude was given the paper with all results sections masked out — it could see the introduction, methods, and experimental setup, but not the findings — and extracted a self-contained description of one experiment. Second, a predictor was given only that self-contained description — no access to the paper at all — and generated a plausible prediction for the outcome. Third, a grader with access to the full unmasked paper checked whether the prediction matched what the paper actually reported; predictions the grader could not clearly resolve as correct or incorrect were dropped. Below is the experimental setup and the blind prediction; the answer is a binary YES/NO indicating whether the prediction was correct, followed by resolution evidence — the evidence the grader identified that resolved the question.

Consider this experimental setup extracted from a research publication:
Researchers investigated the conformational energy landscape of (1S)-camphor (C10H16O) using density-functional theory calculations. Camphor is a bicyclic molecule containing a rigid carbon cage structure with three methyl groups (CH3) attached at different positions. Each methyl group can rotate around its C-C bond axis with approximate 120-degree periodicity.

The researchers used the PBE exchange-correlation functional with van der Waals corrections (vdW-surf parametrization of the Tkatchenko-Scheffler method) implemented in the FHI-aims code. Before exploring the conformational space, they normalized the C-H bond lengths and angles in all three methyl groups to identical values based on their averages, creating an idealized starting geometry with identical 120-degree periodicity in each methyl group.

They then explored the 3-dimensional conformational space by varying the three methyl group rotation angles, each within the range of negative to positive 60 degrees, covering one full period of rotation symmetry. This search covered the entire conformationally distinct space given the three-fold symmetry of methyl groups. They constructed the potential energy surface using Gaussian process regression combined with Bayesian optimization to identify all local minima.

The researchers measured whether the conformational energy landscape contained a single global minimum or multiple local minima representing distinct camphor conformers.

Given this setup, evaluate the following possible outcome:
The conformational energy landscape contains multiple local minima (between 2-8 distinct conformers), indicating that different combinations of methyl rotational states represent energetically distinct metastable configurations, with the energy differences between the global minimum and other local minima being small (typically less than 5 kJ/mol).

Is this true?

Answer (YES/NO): NO